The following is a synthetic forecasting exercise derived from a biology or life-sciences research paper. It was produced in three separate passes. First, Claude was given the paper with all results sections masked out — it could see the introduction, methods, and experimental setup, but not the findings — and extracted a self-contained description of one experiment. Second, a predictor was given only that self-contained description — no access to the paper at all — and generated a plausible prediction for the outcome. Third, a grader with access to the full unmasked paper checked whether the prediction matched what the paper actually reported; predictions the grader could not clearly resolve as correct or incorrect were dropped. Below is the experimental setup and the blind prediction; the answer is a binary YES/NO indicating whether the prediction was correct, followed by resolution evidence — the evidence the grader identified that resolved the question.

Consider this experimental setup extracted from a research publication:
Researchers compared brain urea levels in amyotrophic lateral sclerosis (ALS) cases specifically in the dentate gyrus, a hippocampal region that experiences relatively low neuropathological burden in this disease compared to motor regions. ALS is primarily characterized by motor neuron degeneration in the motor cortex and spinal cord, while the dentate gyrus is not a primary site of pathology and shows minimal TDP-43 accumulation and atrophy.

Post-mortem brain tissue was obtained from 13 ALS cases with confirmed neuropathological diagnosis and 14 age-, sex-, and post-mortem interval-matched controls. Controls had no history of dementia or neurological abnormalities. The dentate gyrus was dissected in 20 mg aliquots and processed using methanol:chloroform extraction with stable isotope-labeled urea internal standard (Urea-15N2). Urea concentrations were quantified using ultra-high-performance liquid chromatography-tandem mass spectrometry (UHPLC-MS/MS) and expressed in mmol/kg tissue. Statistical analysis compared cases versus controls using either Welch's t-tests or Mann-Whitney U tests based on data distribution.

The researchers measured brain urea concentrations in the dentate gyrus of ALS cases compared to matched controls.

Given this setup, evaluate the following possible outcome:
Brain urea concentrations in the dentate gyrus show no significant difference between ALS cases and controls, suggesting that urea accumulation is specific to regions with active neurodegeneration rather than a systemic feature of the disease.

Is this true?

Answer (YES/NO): YES